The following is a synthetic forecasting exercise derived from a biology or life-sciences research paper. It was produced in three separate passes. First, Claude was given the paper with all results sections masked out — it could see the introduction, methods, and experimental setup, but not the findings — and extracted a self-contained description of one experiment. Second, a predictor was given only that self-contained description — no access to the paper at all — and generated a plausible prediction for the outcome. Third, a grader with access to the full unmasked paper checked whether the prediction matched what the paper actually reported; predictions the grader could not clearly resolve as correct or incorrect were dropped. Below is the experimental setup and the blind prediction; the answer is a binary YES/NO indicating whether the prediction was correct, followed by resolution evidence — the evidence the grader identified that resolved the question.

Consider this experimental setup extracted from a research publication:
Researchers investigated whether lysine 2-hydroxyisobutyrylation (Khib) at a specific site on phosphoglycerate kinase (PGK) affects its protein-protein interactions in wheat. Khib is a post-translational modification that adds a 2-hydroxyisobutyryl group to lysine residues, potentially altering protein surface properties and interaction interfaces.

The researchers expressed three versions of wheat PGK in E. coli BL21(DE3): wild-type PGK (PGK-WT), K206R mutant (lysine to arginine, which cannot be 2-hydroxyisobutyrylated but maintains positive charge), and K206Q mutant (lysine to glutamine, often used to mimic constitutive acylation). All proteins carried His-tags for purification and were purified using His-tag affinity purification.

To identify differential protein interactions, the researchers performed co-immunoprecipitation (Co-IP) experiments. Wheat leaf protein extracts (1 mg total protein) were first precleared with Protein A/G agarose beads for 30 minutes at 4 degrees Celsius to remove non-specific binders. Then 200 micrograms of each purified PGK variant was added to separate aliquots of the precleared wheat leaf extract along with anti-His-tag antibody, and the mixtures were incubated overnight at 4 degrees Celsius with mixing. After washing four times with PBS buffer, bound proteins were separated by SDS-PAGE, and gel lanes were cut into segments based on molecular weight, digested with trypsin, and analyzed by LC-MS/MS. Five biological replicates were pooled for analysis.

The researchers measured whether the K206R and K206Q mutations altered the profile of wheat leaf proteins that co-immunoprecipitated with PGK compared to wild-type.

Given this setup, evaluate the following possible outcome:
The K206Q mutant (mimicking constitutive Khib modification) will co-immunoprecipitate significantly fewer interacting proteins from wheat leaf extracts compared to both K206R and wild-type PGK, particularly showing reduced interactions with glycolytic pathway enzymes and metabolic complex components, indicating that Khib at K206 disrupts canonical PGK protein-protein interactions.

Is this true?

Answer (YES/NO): NO